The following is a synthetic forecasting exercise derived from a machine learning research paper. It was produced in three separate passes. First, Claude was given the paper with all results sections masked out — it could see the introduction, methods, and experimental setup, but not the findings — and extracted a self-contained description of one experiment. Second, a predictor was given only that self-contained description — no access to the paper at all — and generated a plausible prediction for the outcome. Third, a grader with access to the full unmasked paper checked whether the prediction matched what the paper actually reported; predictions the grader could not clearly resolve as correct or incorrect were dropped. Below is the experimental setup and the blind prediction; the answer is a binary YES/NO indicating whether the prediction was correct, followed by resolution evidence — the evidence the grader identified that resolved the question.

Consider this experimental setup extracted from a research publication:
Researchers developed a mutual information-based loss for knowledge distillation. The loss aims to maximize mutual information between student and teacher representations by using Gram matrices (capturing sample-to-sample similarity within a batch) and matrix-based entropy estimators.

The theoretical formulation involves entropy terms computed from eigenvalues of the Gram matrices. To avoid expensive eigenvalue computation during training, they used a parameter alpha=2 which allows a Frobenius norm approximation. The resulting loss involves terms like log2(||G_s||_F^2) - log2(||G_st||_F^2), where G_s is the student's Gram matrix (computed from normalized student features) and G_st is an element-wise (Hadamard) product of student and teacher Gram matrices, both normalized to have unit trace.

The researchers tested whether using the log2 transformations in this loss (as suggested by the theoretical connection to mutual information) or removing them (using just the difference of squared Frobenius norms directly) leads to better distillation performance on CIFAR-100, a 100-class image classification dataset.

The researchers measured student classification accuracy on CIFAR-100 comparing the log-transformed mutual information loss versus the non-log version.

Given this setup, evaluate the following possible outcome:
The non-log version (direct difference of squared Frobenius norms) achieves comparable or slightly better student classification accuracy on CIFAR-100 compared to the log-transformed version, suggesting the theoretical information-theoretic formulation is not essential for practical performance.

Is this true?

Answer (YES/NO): YES